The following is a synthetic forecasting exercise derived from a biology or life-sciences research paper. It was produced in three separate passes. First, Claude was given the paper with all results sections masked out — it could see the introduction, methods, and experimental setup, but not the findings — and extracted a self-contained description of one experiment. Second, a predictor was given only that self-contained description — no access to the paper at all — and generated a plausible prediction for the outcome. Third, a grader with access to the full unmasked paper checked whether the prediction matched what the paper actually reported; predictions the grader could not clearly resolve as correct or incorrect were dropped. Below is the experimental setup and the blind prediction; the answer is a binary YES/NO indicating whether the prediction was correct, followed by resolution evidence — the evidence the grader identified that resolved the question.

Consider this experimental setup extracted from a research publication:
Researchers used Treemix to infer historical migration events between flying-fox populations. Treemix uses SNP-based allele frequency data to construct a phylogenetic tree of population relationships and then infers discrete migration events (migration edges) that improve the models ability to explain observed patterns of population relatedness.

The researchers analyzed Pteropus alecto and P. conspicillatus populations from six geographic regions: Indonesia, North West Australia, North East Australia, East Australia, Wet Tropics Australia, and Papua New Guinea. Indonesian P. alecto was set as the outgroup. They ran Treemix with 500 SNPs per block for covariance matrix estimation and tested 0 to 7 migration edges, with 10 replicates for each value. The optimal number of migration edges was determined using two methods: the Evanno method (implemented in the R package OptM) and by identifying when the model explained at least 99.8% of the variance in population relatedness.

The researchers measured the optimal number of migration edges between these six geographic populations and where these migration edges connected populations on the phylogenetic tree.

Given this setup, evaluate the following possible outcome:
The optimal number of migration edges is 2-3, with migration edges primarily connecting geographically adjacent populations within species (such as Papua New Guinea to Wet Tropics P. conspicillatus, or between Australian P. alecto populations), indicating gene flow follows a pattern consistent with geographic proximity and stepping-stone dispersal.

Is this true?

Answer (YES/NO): NO